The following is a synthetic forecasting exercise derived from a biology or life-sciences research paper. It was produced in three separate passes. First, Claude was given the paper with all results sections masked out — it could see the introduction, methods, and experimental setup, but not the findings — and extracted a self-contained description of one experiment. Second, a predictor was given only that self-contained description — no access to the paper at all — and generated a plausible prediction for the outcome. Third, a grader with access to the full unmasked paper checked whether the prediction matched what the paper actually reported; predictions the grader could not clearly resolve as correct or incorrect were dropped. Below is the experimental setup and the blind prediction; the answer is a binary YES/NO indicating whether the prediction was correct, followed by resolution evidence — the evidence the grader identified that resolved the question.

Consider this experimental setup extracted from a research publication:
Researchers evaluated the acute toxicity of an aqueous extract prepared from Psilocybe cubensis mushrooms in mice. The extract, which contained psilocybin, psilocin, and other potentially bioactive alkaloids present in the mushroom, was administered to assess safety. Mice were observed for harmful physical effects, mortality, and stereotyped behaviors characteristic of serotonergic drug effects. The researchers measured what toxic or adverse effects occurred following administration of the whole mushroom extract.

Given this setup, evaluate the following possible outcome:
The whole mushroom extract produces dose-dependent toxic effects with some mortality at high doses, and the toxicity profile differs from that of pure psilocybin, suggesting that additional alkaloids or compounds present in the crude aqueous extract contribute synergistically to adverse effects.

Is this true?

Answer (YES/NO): NO